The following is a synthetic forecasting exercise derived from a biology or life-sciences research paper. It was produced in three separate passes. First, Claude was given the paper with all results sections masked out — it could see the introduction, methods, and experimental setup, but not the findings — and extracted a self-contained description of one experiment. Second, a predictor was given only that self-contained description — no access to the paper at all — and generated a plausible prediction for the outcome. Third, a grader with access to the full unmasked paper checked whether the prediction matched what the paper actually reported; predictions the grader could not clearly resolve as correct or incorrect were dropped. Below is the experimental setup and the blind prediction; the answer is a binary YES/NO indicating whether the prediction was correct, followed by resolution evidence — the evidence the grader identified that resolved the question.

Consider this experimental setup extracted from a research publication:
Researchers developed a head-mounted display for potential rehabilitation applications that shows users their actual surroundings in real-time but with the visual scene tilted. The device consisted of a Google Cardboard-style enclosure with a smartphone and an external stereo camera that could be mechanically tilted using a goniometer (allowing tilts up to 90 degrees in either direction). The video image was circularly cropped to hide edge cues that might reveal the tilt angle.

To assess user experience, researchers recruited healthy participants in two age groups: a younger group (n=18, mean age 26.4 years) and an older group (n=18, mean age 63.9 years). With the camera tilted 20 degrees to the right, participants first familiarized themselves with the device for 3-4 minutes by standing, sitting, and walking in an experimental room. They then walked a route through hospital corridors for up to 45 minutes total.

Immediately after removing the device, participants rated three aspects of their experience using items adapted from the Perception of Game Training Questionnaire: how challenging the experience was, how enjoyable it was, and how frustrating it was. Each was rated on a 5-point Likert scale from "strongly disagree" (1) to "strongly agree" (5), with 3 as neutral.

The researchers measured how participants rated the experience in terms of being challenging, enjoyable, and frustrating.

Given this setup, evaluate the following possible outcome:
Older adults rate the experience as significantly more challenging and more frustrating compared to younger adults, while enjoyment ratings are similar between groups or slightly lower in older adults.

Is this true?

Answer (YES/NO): NO